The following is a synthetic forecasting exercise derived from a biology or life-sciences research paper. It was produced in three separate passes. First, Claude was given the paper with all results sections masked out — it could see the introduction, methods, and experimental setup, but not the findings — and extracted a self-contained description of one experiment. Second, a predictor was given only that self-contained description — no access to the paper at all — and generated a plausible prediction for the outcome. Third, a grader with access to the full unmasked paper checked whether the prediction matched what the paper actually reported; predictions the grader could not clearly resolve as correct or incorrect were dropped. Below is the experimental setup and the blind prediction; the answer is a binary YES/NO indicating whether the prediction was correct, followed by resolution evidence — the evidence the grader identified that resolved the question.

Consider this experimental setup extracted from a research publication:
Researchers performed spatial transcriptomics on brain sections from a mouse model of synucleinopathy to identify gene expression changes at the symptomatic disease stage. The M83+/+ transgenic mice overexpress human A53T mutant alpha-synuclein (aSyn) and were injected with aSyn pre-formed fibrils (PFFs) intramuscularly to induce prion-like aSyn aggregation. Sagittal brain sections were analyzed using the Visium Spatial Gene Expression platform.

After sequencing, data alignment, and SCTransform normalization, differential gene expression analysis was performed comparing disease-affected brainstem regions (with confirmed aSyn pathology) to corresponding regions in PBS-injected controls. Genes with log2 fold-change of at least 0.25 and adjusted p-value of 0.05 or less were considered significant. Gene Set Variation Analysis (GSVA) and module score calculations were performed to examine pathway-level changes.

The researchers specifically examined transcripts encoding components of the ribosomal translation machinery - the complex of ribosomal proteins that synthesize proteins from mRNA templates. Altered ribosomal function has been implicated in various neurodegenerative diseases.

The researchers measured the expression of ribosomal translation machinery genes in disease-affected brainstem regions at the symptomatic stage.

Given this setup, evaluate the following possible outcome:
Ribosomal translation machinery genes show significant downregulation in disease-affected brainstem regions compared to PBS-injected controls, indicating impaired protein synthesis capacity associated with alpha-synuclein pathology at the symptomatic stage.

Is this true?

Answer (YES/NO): YES